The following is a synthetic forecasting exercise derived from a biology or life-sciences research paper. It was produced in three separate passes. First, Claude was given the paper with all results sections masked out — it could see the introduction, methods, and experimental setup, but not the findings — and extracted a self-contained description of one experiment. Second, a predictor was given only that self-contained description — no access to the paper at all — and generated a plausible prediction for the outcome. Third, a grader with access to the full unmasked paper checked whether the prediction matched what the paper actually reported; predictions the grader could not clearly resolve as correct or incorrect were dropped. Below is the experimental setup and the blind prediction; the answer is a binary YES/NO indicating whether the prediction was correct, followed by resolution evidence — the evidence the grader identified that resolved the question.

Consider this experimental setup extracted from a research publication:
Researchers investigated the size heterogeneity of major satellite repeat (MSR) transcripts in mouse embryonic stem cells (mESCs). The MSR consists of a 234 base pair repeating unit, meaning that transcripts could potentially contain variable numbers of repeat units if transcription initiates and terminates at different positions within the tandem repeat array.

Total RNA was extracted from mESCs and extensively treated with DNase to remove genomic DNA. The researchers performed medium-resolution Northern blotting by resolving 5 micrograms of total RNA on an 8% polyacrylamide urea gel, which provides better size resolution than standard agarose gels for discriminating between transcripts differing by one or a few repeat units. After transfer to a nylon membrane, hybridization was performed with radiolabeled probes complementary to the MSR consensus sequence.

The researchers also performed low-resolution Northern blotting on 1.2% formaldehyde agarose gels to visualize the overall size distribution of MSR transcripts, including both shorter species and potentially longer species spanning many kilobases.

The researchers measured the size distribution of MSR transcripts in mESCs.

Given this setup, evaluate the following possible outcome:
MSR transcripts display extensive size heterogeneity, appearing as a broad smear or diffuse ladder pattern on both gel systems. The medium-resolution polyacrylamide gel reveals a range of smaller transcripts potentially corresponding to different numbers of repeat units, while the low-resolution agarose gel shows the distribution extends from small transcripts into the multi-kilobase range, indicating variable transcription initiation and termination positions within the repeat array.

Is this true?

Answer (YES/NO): YES